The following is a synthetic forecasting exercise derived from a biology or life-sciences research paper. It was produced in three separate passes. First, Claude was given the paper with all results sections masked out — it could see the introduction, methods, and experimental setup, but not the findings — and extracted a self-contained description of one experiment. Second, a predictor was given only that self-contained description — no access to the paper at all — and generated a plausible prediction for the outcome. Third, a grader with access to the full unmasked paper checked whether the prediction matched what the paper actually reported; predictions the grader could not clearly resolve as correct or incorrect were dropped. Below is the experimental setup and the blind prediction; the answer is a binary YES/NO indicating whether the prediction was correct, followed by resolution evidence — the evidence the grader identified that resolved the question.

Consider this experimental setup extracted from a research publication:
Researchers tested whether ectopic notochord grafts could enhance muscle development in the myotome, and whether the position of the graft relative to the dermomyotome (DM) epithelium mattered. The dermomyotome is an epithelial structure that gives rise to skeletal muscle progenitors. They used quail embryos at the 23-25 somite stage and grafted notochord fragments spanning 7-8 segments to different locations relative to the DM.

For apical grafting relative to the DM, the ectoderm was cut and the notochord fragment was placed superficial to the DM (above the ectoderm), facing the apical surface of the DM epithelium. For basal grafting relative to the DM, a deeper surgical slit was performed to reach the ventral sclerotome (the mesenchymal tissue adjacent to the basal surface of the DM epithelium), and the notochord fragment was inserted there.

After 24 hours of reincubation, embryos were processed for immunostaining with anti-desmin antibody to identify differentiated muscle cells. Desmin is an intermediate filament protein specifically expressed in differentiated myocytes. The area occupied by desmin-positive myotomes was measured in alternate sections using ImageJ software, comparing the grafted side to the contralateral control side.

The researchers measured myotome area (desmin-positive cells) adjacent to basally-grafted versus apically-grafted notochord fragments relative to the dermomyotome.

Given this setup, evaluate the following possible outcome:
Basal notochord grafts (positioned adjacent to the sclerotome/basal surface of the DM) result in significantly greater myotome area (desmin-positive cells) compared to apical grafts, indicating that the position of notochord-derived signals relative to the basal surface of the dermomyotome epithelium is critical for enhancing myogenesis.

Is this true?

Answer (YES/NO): YES